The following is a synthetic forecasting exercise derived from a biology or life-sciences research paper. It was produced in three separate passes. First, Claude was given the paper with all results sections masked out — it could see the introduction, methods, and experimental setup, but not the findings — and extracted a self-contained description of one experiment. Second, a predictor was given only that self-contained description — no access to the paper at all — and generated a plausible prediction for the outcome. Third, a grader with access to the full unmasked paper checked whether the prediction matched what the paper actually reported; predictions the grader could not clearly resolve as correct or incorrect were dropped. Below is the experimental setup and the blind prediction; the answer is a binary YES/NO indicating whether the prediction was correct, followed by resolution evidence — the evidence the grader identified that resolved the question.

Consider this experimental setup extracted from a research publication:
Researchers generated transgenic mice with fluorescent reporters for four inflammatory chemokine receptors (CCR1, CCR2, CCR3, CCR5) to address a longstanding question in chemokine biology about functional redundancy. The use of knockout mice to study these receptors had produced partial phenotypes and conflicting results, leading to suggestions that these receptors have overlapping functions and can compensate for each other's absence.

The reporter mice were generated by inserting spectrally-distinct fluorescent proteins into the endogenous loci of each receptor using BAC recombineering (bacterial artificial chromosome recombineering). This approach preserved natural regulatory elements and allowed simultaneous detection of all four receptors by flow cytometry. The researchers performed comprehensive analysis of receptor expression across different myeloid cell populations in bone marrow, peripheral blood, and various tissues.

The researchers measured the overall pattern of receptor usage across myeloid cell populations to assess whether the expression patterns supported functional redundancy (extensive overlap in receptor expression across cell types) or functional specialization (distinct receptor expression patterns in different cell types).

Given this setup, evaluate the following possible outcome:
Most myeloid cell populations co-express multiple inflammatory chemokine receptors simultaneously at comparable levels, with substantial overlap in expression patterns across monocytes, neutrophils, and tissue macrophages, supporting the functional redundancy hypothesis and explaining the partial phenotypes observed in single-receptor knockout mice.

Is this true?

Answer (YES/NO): NO